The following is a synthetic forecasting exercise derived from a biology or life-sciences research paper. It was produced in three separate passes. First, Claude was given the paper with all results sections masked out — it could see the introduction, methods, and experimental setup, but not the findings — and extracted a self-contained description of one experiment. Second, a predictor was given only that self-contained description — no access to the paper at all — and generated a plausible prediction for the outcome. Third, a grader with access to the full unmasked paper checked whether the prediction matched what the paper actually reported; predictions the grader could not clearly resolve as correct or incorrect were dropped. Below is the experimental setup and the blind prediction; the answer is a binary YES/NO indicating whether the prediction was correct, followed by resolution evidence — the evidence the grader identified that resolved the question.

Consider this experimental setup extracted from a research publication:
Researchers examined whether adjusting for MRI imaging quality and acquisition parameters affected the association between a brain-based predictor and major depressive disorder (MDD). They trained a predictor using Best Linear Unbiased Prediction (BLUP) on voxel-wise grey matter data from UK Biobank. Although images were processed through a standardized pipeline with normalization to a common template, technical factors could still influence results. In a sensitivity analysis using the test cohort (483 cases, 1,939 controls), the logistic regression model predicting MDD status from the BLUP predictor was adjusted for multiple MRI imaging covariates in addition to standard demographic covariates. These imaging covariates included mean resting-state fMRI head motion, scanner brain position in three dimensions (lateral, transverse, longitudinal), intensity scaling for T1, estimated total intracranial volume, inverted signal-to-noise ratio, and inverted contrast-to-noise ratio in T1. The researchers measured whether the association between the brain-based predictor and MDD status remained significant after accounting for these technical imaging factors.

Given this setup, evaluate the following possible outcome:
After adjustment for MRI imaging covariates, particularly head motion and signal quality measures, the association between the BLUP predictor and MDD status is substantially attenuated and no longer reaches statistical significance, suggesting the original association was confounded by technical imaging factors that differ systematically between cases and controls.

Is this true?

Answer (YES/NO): NO